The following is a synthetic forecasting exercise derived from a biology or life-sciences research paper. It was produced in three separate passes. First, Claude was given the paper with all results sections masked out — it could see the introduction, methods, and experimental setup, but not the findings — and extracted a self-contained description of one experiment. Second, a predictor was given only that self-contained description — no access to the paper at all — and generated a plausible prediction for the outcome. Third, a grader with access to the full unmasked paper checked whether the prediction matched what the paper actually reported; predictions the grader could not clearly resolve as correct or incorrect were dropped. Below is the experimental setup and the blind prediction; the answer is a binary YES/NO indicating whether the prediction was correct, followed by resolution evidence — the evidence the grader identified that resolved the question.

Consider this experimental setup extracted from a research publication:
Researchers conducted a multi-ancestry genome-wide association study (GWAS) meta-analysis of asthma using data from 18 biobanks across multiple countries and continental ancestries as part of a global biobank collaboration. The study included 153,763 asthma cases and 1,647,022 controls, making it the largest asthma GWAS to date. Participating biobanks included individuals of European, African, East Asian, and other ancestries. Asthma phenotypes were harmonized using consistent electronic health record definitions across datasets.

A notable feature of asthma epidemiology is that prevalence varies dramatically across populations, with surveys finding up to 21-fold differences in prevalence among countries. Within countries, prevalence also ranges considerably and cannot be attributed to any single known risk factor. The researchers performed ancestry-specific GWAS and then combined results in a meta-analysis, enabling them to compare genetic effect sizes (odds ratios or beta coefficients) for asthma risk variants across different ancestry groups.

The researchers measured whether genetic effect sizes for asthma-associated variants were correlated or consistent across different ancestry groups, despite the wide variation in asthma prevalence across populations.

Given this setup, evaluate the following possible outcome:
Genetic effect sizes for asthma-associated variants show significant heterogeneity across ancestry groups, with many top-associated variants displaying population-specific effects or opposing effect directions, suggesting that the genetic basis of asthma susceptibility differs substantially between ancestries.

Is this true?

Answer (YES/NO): NO